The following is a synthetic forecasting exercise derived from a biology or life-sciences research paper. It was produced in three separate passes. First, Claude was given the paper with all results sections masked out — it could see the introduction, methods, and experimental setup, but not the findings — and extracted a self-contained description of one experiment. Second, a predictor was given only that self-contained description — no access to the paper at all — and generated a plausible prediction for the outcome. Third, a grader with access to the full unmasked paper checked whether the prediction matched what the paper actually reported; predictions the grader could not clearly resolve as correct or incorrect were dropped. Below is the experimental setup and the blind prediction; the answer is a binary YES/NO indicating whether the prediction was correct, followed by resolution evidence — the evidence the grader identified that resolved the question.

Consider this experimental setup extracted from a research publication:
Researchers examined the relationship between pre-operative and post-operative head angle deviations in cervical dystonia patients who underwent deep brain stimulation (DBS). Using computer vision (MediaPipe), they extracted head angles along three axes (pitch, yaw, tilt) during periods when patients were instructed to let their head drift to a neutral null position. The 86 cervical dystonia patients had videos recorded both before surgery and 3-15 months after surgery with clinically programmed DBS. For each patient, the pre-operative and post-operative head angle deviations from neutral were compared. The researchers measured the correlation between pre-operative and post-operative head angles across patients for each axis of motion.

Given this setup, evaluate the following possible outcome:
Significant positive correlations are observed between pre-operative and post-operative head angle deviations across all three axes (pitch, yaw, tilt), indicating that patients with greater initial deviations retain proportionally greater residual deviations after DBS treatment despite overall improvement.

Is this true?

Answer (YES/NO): YES